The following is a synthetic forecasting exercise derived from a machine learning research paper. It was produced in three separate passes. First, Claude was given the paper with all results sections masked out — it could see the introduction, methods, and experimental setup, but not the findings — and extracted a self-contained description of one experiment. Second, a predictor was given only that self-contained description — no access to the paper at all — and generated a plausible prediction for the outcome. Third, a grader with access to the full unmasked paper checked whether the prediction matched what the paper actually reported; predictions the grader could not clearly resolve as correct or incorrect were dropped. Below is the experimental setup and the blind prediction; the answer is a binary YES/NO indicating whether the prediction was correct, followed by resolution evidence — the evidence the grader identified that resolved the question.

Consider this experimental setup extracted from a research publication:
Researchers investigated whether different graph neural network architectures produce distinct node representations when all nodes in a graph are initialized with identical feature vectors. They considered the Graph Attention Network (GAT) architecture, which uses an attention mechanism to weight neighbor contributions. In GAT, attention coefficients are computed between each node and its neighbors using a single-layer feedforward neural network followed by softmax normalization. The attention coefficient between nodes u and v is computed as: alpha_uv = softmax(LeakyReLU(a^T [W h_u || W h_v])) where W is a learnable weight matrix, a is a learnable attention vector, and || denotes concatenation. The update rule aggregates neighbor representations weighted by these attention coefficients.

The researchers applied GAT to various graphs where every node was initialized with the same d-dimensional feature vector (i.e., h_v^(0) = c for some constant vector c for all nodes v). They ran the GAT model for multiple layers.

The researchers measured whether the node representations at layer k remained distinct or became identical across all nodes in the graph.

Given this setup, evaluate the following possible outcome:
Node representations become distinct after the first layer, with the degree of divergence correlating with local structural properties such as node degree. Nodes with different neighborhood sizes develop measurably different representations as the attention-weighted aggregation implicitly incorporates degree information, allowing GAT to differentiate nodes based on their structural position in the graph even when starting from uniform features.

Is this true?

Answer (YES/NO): NO